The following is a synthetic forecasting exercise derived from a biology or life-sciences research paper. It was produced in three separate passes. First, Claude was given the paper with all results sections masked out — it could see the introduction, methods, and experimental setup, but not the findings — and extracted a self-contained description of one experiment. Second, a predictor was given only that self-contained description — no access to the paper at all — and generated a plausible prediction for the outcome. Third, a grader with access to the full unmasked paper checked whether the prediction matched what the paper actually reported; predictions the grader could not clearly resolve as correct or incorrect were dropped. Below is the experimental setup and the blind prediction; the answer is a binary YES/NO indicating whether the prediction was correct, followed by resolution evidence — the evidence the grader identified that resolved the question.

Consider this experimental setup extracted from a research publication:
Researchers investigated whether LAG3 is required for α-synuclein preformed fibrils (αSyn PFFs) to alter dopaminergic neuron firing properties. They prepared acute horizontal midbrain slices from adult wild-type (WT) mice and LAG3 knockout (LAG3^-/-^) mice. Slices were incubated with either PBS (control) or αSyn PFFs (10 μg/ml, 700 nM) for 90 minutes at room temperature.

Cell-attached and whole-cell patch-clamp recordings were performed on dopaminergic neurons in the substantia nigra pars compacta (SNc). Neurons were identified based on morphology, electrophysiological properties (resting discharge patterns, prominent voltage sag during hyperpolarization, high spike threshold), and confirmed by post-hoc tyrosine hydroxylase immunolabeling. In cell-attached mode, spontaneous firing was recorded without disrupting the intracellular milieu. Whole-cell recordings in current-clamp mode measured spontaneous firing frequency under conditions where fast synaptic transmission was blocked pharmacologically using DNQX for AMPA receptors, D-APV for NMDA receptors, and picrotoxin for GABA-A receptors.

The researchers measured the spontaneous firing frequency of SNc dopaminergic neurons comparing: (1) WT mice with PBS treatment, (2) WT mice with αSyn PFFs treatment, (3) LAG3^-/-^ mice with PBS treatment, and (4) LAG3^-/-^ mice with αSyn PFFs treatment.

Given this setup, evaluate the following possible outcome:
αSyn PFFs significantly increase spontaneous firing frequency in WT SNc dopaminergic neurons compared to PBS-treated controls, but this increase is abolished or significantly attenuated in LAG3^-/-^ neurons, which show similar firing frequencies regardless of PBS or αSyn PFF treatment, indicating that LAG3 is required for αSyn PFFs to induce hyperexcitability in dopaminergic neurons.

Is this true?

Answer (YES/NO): YES